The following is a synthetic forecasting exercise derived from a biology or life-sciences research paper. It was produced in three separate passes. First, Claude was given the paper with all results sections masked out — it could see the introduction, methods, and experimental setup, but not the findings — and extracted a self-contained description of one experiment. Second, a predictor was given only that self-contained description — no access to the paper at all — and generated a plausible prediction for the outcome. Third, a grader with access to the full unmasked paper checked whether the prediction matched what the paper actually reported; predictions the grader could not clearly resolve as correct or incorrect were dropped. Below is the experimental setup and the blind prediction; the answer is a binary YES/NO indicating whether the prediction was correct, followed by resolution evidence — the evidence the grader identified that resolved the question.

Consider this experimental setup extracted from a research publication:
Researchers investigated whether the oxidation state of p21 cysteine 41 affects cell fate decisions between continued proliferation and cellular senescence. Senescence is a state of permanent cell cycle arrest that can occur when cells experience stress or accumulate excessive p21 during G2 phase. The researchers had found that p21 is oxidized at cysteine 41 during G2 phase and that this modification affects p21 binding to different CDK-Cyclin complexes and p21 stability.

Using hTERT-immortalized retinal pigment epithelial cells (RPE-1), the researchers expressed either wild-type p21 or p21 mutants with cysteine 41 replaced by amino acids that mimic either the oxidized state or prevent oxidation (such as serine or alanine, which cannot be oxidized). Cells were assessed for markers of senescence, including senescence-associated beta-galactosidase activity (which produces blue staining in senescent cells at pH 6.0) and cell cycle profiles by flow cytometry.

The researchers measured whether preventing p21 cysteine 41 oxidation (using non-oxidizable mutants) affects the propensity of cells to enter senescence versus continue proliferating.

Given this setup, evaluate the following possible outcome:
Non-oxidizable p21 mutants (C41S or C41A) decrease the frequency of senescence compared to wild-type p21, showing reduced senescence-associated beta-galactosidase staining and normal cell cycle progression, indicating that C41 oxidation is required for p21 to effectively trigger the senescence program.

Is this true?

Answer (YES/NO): NO